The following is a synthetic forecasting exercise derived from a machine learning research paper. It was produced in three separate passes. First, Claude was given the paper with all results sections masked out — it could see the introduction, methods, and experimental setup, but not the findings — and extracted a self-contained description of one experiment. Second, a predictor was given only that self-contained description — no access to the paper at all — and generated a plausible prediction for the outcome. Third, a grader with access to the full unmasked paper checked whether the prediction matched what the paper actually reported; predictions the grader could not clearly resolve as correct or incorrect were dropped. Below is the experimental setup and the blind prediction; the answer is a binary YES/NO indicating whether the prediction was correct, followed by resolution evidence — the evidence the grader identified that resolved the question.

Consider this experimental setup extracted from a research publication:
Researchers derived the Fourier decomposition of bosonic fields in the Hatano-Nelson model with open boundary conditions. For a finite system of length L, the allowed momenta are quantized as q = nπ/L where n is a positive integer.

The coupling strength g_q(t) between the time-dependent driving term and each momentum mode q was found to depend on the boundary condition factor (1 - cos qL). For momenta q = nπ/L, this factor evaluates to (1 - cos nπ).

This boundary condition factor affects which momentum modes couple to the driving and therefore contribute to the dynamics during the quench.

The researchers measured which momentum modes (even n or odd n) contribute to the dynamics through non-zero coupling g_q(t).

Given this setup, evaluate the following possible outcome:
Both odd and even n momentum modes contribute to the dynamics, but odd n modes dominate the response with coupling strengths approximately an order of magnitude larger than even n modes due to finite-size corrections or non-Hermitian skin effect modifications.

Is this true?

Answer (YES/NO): NO